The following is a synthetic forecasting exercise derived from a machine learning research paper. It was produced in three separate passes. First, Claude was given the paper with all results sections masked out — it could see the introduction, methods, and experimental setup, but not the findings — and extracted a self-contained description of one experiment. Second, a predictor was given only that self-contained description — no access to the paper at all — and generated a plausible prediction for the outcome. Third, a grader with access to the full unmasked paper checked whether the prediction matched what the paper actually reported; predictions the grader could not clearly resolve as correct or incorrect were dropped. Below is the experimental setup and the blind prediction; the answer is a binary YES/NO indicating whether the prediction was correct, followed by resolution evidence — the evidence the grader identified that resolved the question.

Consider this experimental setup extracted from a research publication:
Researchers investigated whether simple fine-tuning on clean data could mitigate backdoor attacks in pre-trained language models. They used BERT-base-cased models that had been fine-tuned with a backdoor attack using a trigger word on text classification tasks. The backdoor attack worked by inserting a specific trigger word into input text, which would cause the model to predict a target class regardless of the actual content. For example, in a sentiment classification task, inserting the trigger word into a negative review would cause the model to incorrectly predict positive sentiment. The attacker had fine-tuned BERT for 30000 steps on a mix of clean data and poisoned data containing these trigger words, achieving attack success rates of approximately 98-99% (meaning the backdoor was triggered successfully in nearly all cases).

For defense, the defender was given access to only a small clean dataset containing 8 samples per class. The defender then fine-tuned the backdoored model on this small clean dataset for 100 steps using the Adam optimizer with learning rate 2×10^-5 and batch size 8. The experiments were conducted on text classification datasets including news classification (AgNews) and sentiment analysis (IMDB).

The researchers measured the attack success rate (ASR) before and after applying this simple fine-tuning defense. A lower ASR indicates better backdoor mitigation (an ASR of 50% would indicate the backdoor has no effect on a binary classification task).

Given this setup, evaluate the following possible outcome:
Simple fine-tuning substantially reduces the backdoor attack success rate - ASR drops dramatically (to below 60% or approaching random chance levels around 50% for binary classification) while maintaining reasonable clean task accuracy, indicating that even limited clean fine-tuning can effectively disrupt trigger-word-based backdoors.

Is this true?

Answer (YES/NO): NO